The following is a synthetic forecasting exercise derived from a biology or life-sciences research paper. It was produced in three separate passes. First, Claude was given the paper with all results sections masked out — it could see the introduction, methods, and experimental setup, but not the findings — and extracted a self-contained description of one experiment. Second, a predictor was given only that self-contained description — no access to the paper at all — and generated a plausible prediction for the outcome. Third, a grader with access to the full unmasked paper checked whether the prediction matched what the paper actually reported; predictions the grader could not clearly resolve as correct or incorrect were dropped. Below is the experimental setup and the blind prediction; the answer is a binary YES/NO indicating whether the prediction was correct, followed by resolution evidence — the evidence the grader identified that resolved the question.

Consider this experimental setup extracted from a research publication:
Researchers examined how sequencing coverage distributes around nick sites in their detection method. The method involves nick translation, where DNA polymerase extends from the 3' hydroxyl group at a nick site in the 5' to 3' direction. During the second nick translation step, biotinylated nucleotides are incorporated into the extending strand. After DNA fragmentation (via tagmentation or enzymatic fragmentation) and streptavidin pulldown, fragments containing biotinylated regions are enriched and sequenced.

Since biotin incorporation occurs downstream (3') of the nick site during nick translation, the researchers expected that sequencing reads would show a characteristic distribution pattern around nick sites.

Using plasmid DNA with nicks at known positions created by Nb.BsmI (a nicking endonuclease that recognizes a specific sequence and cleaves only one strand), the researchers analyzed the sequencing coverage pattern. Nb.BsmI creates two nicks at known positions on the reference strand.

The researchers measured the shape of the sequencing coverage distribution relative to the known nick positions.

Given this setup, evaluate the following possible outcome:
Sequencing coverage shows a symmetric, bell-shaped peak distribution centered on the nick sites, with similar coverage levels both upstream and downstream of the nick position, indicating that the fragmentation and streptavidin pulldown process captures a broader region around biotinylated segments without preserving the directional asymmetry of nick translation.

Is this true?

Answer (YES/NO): NO